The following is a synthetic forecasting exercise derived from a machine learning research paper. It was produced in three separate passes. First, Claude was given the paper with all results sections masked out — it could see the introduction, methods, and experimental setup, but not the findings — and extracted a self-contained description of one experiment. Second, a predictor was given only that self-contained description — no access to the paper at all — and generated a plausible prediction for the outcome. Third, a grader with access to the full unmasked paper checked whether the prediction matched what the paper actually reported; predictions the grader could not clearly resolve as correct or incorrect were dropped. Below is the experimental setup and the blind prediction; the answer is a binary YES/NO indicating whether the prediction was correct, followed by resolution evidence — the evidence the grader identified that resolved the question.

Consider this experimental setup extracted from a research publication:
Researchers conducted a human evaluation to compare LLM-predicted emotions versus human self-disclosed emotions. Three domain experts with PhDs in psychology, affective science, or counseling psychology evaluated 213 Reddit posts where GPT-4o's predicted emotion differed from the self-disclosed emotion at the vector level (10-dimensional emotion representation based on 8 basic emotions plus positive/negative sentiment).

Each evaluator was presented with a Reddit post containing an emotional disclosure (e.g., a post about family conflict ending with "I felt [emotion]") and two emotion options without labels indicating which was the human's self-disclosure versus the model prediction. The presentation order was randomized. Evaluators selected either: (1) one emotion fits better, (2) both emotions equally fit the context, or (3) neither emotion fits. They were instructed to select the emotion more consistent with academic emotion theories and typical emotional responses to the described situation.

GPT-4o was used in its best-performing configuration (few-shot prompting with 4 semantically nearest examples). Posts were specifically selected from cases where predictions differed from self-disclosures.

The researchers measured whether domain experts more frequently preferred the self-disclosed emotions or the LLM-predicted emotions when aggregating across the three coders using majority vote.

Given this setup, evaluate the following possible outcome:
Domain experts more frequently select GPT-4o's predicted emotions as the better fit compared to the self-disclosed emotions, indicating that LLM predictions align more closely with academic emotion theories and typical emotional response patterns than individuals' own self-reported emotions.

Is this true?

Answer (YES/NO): YES